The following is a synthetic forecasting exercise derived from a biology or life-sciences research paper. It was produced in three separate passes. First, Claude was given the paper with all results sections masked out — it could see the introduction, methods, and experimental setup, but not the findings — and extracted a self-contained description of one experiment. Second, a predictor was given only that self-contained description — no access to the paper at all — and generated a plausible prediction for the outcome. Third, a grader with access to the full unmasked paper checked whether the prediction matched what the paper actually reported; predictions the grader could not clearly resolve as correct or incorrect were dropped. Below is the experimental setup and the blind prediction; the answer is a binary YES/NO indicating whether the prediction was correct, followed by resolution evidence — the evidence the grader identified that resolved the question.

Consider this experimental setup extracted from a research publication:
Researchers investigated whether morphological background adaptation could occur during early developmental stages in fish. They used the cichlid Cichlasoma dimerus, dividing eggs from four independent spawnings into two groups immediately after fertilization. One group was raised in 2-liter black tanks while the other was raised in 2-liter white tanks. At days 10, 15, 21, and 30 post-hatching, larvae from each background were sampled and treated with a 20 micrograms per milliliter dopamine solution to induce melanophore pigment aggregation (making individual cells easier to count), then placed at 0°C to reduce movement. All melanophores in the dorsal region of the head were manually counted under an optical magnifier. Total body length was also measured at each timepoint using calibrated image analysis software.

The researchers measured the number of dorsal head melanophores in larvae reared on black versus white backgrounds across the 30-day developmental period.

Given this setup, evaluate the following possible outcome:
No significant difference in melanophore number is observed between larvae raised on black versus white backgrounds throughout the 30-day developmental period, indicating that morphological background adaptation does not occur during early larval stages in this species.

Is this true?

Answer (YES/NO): NO